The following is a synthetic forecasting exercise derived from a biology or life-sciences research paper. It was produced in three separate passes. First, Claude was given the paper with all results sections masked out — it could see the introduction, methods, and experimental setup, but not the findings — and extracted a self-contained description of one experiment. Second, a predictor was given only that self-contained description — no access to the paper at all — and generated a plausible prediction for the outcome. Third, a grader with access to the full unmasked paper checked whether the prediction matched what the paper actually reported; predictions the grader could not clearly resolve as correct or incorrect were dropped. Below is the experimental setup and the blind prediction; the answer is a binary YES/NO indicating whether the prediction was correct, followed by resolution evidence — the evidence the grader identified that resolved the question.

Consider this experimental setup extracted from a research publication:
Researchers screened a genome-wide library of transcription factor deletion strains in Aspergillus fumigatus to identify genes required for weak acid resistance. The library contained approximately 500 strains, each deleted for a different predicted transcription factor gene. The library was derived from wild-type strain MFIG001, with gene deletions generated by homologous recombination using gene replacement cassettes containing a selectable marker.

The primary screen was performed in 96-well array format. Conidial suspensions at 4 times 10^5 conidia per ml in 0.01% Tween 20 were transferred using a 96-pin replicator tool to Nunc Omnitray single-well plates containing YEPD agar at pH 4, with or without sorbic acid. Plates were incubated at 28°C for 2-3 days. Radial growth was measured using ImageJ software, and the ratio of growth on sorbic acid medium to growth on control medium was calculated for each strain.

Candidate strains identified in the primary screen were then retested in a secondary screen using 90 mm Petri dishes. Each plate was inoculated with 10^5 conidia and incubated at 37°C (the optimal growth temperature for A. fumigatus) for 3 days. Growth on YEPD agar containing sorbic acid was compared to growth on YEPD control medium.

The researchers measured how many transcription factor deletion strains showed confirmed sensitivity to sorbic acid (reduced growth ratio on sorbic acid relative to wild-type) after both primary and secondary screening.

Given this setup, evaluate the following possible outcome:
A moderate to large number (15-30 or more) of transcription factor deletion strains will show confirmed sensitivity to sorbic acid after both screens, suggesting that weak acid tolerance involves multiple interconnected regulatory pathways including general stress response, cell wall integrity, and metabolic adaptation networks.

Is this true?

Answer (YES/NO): NO